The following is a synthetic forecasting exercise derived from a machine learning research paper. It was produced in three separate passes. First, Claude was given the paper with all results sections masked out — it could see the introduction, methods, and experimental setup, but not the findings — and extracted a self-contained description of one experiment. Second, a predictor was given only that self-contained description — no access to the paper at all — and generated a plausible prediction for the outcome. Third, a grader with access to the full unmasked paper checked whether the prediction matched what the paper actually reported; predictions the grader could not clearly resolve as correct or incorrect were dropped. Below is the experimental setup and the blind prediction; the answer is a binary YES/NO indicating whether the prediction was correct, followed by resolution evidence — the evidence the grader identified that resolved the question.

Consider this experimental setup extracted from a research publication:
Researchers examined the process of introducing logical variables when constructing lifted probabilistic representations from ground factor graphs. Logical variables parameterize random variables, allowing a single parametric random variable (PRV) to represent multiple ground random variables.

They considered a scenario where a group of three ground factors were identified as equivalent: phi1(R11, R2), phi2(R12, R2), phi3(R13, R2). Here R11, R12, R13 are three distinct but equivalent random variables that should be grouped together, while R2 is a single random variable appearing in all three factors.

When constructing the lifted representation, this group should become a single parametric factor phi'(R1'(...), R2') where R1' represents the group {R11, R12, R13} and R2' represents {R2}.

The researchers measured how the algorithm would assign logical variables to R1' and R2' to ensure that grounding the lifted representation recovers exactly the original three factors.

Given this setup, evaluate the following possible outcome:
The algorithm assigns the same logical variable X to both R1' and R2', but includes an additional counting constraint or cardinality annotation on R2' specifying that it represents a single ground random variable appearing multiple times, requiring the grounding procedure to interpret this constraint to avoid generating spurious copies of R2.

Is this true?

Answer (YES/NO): NO